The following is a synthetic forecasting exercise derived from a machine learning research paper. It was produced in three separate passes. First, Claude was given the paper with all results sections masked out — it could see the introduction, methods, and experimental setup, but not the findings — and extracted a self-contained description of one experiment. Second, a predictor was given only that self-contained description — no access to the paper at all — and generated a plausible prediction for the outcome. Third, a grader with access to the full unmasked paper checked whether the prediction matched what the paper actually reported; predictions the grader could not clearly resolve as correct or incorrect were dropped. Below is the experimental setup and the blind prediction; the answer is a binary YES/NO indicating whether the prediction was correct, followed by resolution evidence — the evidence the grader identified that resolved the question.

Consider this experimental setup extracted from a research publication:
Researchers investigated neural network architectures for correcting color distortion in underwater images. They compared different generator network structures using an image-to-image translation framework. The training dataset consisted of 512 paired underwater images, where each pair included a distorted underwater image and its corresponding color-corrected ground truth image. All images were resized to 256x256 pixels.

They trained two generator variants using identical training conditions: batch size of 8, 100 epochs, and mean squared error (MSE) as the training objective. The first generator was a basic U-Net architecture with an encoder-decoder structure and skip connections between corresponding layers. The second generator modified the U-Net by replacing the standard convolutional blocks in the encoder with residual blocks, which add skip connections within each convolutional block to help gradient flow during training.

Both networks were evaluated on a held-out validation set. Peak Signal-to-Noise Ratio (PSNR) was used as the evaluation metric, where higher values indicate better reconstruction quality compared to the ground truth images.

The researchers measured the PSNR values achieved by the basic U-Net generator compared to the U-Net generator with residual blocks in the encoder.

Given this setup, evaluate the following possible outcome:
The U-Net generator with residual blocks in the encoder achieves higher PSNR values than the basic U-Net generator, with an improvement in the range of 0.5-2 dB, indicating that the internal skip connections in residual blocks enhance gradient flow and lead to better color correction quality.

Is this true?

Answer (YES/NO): YES